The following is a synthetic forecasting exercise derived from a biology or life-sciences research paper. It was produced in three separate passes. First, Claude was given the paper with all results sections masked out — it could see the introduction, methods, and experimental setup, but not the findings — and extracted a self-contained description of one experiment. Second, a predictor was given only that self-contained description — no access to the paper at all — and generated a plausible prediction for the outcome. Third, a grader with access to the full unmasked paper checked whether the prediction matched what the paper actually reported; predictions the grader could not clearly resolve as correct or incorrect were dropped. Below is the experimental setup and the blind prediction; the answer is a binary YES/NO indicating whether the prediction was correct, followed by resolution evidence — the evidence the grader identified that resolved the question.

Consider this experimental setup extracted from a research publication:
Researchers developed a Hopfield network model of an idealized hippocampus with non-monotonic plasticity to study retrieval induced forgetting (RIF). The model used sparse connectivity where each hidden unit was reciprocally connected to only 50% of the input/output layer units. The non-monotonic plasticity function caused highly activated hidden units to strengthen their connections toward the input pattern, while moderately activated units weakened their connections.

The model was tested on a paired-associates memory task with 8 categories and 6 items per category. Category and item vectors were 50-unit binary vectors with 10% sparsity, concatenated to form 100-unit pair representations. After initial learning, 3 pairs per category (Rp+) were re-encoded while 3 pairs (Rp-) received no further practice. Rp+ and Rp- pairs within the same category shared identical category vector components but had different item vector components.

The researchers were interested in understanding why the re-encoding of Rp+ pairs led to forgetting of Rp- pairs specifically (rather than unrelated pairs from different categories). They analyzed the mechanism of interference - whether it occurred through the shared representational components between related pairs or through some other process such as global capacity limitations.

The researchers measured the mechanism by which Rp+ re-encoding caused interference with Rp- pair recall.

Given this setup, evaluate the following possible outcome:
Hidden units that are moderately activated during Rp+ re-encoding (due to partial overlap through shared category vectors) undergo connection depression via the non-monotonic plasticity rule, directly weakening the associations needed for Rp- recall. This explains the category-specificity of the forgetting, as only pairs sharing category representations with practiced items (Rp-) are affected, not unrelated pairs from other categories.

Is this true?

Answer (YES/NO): YES